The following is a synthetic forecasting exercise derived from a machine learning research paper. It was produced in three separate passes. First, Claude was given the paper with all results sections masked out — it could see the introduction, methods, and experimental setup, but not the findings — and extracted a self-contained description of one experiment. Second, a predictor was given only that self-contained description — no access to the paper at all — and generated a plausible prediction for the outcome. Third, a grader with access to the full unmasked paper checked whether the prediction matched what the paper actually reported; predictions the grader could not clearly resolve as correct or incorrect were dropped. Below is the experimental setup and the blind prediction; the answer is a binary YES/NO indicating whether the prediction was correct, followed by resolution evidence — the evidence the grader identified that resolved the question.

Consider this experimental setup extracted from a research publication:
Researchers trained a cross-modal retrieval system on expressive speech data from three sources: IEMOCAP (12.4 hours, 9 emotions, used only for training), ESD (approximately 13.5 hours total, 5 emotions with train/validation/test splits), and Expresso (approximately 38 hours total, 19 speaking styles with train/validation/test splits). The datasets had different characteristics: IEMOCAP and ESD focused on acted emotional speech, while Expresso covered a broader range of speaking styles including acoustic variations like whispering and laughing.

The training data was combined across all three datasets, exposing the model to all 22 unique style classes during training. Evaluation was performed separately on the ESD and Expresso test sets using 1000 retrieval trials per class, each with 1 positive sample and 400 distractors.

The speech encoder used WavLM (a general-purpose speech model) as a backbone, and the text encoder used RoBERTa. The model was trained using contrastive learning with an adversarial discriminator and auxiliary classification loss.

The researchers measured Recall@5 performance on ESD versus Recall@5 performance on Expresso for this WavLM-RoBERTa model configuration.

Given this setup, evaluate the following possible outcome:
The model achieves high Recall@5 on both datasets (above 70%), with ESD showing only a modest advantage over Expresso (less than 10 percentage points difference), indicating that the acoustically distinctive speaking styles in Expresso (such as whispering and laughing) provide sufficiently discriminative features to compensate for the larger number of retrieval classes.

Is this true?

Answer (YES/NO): YES